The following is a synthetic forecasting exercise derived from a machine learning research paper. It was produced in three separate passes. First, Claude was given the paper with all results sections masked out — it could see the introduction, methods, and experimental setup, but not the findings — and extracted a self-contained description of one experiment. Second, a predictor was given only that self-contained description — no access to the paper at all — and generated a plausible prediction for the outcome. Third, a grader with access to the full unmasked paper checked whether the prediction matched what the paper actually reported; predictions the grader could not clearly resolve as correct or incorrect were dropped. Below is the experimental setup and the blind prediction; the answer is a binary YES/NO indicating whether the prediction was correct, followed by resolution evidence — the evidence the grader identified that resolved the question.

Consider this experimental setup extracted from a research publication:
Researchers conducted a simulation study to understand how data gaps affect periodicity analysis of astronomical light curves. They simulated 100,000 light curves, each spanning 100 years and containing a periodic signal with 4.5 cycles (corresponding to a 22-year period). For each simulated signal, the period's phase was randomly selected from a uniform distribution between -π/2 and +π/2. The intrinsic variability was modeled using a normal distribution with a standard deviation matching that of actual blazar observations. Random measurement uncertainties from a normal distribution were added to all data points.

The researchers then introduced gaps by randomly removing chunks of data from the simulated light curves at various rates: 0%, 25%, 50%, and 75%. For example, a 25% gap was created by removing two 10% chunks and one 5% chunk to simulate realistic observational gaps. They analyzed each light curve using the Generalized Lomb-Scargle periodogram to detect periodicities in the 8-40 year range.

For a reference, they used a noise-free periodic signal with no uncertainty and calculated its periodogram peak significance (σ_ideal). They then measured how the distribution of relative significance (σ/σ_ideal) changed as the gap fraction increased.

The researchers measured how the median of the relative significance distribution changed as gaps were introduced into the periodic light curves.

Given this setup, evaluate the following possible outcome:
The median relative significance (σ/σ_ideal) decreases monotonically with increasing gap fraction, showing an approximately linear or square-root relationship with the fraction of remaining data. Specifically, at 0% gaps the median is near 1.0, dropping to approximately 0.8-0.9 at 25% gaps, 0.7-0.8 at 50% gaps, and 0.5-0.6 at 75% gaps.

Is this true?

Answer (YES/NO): NO